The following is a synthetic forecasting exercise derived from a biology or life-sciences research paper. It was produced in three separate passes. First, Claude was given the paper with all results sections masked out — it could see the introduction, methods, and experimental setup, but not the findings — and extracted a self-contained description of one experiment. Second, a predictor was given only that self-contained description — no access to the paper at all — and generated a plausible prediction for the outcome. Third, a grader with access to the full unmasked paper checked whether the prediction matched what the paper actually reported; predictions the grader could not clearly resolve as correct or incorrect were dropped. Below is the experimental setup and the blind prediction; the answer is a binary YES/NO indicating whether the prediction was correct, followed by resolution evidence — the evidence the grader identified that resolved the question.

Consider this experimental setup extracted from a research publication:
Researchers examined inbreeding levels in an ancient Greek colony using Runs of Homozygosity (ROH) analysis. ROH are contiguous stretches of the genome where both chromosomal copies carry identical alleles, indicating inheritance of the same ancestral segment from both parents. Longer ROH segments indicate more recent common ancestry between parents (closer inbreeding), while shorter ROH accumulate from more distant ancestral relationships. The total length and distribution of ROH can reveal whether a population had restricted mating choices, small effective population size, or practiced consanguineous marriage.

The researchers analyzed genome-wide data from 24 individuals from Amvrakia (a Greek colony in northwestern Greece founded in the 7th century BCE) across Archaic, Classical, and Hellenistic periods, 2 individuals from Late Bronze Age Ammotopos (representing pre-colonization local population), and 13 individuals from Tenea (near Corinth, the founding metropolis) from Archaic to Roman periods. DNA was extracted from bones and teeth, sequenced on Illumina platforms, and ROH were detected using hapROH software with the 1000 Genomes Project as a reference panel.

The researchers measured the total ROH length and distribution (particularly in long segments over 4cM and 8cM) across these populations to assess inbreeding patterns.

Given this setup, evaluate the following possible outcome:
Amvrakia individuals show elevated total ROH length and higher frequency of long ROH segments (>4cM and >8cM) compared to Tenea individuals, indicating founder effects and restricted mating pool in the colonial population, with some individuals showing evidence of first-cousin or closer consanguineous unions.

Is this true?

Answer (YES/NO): NO